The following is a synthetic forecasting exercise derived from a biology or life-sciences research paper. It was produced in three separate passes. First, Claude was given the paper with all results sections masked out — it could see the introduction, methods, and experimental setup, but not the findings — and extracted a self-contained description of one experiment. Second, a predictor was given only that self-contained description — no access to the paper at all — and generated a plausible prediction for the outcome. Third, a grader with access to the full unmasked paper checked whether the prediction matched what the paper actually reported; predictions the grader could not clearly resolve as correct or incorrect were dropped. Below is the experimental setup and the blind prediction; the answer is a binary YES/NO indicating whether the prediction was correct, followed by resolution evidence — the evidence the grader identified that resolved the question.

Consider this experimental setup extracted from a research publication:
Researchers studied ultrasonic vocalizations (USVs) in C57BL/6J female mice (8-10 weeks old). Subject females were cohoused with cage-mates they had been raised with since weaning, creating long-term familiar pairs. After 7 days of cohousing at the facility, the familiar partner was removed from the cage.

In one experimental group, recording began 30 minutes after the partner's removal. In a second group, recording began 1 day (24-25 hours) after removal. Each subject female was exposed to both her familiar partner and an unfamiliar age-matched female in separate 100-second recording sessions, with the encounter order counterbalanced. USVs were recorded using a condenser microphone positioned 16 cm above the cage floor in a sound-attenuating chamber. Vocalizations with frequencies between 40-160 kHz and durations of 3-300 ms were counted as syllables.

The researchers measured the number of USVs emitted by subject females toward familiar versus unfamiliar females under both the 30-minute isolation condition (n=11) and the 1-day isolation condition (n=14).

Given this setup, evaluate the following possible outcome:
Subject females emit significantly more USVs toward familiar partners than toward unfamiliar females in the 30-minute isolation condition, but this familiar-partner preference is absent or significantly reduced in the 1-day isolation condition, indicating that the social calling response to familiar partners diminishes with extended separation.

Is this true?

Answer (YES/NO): NO